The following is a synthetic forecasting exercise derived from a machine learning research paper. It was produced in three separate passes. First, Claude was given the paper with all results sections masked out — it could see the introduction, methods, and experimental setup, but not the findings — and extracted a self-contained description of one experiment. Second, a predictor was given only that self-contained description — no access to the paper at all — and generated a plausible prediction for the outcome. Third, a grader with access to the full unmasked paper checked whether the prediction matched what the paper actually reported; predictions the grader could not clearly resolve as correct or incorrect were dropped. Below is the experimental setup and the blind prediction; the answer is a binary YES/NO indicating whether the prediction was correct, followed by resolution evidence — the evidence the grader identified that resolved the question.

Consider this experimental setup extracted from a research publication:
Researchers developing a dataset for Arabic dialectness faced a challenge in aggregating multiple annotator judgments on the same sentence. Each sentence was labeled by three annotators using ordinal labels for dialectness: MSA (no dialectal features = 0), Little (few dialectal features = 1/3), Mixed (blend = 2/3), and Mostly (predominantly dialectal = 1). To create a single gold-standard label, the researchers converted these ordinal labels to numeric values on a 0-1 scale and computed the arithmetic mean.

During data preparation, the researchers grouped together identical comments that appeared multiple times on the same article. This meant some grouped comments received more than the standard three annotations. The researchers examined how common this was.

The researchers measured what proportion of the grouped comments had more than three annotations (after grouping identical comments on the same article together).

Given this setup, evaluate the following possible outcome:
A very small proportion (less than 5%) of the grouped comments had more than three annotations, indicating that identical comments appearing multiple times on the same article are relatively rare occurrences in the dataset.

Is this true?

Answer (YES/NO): YES